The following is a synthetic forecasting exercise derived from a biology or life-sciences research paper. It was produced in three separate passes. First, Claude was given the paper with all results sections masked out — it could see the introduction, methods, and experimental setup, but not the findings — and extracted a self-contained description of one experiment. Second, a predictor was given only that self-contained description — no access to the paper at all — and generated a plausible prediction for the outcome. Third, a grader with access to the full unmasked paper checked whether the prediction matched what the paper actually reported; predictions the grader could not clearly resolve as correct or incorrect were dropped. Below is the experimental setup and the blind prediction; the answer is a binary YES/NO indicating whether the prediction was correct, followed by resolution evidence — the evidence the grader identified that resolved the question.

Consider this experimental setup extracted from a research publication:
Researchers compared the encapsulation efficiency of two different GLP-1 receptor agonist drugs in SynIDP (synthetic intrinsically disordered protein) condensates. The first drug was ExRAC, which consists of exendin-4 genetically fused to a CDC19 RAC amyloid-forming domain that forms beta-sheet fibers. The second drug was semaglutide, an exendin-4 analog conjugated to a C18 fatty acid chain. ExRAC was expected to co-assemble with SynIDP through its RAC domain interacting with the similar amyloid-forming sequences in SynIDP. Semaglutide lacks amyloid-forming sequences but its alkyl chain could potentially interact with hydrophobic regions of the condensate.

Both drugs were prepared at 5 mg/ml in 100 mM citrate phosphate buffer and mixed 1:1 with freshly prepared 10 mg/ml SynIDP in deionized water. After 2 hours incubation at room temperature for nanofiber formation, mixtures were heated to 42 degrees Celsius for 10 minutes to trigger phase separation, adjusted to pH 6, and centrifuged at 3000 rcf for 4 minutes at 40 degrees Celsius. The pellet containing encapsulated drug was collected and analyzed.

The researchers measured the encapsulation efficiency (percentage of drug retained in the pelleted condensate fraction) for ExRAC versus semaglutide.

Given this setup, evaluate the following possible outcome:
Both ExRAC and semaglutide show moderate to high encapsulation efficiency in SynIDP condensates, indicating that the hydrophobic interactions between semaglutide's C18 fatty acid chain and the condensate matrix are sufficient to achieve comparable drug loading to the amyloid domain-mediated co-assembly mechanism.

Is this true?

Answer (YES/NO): NO